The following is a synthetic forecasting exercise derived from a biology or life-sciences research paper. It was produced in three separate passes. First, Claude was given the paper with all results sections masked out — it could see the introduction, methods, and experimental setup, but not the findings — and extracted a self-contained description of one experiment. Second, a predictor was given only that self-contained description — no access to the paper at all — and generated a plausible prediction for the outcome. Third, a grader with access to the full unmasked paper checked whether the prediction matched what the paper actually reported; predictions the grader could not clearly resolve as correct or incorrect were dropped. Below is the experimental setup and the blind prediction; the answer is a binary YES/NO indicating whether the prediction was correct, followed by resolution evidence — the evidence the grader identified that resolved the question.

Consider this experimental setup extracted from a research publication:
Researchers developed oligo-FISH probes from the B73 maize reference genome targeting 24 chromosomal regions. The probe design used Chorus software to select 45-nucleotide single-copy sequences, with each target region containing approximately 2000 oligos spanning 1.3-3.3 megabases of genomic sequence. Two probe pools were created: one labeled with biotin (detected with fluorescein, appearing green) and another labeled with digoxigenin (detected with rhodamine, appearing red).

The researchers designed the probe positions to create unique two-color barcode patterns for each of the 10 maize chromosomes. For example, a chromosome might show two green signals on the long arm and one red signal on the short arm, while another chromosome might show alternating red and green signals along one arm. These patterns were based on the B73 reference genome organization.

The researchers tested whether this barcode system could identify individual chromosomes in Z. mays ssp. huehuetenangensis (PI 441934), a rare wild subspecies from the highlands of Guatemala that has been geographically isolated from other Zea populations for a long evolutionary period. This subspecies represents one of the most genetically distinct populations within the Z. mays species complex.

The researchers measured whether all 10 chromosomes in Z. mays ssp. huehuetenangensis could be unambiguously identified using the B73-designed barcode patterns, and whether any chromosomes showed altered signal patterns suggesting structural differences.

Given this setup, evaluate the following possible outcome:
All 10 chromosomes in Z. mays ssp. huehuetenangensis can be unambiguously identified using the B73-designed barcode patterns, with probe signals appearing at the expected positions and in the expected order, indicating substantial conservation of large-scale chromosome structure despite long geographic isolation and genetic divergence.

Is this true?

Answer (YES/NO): YES